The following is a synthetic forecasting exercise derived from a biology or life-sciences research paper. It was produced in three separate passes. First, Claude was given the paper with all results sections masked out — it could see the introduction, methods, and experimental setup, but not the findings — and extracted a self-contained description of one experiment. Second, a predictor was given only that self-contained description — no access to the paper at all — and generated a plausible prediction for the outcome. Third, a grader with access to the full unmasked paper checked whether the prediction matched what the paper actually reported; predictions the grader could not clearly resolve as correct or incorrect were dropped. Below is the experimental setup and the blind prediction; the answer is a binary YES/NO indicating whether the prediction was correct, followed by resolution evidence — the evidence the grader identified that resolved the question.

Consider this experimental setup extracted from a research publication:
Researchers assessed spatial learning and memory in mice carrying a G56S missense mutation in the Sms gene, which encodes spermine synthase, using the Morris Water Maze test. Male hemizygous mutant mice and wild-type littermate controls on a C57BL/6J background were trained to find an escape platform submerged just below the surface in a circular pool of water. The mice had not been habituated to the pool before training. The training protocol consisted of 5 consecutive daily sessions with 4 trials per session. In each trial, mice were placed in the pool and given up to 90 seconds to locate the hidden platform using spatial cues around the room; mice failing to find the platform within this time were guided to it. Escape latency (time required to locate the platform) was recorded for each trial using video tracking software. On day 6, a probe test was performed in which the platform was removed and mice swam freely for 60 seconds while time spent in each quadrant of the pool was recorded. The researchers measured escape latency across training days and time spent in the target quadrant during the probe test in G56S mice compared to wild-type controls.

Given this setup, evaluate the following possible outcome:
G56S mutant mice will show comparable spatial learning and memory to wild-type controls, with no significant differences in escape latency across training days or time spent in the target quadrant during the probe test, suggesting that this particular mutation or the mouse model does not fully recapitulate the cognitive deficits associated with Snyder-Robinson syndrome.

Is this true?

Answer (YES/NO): YES